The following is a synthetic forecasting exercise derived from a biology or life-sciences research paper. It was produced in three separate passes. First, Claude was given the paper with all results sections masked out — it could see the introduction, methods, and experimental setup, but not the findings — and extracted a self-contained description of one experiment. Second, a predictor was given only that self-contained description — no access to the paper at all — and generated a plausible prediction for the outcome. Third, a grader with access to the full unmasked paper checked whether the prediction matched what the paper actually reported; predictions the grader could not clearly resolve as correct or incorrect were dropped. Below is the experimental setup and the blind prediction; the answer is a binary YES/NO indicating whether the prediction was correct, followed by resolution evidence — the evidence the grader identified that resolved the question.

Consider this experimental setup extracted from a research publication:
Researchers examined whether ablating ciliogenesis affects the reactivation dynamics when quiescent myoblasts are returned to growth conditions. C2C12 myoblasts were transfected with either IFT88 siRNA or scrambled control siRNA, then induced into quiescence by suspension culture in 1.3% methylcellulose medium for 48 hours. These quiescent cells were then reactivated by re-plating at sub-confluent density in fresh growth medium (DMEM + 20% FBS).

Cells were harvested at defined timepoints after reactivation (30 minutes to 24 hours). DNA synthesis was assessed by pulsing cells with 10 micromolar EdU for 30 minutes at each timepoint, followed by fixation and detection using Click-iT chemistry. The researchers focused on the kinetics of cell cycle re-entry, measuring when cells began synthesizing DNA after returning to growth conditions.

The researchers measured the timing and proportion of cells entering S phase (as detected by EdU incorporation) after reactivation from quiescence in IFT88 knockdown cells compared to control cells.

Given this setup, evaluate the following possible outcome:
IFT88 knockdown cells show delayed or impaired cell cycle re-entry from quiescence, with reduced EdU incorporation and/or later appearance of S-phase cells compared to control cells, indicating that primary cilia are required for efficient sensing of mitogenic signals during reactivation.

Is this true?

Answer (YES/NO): YES